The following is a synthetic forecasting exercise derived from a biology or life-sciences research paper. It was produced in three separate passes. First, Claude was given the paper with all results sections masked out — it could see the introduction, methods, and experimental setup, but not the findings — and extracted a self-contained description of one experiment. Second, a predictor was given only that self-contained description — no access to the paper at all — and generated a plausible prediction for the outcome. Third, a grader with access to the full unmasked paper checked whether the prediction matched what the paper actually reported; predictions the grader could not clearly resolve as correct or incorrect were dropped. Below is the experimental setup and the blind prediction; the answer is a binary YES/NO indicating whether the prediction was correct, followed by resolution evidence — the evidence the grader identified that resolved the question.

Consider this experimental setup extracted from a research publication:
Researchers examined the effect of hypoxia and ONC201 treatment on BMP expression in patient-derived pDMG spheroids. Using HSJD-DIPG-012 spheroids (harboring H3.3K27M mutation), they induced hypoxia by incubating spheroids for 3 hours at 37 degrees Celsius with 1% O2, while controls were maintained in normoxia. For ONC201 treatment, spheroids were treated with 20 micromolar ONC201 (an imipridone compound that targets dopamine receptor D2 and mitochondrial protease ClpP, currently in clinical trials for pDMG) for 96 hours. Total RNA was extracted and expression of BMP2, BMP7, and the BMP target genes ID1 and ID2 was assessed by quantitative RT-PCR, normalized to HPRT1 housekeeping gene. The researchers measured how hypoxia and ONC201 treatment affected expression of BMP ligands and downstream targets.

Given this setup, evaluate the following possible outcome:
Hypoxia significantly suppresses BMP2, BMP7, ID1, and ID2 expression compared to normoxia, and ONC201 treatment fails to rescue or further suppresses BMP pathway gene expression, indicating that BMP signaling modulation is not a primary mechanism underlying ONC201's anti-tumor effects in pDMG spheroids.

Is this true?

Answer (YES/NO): NO